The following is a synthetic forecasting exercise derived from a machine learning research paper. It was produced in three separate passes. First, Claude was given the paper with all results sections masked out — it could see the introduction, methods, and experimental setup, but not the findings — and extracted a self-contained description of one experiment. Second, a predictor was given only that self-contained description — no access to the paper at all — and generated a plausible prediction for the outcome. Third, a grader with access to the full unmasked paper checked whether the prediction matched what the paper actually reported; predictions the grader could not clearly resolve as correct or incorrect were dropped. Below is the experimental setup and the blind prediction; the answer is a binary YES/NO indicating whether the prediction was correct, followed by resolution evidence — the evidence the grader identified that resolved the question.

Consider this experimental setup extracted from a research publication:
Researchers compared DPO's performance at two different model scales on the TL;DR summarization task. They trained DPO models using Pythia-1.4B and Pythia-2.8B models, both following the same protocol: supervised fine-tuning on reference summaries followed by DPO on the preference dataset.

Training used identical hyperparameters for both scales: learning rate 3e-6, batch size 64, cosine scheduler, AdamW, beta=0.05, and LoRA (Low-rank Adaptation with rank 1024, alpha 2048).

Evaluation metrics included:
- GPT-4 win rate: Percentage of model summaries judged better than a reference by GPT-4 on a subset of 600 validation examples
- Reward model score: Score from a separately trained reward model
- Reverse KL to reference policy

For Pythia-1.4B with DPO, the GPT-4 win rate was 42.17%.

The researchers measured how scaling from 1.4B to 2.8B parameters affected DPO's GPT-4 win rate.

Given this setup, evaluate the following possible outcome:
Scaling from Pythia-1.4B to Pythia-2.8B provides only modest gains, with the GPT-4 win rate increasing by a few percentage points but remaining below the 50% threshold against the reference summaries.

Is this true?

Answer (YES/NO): YES